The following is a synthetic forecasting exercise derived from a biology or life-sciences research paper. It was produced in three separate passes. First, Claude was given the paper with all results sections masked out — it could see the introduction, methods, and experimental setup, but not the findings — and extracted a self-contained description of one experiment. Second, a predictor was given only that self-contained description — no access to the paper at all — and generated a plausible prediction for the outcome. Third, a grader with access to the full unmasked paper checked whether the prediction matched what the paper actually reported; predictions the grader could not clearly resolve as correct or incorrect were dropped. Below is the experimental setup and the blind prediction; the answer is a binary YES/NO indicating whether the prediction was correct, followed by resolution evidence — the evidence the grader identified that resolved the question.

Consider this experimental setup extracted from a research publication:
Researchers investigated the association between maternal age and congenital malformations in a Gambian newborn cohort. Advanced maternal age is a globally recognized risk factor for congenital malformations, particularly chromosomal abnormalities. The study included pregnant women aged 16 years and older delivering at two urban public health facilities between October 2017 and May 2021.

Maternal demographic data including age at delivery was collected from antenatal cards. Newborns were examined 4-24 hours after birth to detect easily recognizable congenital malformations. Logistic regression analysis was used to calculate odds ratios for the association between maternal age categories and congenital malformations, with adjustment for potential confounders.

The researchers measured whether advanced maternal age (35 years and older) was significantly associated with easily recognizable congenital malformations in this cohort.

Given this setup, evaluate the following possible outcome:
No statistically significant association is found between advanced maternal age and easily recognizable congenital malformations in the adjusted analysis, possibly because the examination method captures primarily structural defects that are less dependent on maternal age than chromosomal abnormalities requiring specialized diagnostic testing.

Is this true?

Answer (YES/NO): YES